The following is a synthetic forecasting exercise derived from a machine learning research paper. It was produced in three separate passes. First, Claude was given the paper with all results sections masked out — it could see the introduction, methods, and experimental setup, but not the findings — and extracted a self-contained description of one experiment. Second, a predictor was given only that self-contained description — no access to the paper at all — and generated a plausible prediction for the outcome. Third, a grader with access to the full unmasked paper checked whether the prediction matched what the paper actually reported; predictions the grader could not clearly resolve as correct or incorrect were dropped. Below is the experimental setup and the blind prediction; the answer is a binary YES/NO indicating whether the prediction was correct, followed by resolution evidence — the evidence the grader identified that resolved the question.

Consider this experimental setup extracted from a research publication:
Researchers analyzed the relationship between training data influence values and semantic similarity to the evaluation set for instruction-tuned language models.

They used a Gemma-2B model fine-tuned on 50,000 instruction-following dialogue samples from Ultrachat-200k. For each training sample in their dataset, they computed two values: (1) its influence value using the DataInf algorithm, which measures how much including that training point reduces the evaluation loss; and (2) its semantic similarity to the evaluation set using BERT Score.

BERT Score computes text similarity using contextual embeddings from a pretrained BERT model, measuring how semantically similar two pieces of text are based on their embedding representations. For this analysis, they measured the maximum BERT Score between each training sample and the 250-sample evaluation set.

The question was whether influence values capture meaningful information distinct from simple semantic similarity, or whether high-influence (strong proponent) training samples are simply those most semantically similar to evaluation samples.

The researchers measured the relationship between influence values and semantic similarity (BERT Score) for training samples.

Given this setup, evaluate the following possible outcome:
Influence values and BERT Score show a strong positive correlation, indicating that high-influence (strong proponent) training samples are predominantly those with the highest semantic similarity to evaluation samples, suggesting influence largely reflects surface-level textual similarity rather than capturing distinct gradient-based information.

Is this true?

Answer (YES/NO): NO